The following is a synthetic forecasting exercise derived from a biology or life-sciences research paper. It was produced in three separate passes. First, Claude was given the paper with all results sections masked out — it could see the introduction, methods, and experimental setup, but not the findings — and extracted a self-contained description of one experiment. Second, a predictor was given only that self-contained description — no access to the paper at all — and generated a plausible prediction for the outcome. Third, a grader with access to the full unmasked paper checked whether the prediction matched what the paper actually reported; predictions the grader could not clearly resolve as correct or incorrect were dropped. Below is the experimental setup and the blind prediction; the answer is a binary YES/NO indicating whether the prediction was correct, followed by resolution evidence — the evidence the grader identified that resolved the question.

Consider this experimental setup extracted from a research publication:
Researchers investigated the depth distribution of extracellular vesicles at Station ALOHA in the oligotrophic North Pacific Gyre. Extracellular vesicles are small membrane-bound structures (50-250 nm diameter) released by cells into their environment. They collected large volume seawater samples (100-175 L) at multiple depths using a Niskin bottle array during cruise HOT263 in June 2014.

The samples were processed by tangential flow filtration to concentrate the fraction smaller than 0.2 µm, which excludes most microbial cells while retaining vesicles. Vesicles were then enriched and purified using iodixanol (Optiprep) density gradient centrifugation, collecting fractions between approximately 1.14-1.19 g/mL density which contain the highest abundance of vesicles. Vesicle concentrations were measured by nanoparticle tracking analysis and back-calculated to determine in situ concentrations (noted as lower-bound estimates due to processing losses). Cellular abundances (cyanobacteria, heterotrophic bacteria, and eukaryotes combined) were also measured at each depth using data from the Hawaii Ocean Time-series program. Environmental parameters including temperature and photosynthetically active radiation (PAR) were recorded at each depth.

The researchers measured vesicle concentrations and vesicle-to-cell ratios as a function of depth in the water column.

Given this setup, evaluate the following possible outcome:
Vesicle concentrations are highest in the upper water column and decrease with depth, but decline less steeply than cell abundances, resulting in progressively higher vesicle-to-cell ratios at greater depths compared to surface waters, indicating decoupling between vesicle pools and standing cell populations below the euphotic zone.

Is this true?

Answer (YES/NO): NO